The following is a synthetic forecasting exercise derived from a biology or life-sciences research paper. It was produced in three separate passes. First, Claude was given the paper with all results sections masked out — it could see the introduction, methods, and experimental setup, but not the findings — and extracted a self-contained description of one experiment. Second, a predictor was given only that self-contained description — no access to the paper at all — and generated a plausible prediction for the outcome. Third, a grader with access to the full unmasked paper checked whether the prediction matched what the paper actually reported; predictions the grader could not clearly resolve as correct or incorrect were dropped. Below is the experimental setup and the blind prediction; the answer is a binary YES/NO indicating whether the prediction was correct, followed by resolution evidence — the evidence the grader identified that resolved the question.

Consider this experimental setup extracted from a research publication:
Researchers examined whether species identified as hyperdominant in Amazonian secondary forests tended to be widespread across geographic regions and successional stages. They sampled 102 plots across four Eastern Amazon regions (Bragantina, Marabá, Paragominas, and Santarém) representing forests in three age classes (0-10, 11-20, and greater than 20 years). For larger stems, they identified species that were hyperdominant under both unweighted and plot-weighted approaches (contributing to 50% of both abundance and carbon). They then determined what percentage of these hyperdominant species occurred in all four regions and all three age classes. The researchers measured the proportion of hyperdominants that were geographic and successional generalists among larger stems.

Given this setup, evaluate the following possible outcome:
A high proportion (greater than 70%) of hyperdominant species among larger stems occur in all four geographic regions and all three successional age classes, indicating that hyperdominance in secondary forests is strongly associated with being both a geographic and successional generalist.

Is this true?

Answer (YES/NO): NO